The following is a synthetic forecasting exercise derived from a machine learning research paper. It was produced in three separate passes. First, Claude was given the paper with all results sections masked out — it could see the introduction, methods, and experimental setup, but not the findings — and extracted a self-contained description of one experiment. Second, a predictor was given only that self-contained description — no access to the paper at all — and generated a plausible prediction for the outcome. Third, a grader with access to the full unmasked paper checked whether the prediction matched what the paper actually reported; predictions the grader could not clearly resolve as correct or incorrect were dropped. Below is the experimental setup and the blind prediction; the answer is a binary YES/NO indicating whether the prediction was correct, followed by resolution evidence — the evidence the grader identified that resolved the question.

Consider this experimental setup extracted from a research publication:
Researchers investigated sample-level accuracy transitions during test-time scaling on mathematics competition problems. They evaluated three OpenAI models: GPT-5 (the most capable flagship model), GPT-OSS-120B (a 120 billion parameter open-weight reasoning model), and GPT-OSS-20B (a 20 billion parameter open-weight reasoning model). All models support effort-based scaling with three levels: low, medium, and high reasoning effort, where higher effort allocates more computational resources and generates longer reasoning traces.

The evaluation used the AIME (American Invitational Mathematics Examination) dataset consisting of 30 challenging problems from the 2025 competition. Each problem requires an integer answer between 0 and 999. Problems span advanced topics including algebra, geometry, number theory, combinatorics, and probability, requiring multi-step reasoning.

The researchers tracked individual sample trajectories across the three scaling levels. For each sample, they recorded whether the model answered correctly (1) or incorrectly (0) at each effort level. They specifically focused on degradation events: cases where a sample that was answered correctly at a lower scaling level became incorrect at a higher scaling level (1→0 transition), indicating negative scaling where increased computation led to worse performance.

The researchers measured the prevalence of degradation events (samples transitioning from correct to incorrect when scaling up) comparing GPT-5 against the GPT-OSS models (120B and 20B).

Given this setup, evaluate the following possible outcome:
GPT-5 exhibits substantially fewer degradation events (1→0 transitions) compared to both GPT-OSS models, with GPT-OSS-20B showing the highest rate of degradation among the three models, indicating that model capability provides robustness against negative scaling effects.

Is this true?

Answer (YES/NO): YES